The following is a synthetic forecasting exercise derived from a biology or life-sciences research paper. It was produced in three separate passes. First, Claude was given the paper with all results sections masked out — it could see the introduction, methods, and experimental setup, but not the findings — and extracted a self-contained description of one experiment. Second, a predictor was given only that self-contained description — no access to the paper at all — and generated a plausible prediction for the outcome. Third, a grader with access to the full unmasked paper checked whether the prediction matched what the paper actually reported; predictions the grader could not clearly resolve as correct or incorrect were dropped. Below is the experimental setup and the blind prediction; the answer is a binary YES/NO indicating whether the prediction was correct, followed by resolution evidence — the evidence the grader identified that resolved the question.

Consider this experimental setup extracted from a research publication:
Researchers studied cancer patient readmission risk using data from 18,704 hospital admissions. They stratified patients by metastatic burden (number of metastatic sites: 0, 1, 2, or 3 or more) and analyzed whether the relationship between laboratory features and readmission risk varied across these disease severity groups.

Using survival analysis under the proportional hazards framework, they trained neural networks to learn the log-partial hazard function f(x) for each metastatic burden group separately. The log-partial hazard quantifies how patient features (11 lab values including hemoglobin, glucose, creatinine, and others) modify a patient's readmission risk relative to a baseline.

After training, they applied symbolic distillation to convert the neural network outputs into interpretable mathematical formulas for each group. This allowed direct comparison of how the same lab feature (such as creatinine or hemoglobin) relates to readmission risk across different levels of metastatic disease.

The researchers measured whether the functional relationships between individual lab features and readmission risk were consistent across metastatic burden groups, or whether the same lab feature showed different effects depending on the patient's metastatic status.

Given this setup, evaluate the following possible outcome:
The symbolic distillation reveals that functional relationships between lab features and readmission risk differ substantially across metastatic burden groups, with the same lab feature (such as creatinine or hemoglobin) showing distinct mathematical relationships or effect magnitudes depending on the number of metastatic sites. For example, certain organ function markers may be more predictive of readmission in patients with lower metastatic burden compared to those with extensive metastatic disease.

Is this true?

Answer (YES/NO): YES